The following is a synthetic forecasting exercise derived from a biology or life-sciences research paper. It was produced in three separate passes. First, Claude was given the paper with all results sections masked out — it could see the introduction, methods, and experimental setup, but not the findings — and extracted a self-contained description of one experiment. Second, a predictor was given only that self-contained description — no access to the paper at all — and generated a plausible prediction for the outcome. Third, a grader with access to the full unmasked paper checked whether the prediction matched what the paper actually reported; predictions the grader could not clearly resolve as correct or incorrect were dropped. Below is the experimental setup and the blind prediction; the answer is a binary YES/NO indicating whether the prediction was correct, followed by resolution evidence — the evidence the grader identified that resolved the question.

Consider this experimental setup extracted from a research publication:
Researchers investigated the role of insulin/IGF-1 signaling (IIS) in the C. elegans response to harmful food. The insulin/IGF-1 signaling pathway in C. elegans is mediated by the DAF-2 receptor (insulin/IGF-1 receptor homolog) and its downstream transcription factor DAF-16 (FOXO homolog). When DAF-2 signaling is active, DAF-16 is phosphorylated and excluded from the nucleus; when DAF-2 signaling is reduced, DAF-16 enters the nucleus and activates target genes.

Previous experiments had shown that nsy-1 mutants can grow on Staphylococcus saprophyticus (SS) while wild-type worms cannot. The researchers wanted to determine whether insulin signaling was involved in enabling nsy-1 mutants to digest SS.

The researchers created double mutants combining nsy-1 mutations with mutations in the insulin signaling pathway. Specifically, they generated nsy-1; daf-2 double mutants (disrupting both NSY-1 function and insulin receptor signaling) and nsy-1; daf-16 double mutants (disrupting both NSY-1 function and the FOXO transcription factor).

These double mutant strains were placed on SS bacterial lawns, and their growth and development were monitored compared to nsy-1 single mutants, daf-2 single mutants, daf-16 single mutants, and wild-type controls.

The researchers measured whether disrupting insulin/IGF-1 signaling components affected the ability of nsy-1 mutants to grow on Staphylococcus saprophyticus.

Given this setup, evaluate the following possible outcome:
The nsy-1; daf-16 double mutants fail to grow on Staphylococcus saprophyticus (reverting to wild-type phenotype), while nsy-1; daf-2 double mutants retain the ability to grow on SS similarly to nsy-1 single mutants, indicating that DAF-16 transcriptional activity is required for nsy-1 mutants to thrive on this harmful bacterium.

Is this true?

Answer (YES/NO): NO